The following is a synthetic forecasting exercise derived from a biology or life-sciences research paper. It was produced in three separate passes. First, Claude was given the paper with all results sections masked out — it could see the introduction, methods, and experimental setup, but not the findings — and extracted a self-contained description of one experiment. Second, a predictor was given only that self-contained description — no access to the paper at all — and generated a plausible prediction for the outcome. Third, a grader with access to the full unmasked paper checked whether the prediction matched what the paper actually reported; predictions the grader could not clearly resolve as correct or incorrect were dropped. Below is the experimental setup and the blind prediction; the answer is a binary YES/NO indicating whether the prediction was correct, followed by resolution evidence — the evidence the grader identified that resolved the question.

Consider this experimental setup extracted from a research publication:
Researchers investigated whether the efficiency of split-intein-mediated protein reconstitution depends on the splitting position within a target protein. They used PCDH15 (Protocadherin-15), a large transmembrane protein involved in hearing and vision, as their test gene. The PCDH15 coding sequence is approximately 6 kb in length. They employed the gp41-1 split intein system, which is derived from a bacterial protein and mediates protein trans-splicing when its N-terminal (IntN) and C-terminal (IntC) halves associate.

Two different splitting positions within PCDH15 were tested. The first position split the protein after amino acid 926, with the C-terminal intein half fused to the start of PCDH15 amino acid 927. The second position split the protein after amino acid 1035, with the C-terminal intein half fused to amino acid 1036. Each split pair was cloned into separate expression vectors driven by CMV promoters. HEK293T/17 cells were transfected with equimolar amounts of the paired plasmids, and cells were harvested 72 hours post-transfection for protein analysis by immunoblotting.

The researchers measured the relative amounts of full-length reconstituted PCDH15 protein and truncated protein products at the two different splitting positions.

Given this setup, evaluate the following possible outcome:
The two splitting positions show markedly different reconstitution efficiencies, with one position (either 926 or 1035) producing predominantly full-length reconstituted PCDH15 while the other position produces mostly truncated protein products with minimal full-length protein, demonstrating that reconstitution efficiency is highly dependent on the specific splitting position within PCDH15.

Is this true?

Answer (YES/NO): NO